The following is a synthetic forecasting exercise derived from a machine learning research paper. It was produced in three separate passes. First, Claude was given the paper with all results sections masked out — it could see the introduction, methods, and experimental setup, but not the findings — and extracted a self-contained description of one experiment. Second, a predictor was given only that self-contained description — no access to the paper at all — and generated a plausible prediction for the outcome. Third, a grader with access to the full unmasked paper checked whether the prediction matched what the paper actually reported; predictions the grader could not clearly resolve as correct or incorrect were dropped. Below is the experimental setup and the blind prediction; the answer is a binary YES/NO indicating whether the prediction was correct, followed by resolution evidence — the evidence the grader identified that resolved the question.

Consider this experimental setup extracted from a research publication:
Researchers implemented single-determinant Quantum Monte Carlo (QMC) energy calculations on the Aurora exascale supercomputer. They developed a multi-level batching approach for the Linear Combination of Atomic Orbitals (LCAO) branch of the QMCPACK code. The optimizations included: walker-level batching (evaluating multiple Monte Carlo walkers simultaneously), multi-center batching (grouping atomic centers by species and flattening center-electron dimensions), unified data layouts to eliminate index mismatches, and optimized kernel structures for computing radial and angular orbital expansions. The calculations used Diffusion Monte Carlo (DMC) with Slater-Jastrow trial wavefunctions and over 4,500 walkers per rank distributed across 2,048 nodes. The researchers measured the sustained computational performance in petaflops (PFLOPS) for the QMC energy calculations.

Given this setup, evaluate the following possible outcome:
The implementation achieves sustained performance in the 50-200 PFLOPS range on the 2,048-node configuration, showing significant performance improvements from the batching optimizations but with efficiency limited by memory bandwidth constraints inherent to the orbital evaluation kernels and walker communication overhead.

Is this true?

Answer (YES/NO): YES